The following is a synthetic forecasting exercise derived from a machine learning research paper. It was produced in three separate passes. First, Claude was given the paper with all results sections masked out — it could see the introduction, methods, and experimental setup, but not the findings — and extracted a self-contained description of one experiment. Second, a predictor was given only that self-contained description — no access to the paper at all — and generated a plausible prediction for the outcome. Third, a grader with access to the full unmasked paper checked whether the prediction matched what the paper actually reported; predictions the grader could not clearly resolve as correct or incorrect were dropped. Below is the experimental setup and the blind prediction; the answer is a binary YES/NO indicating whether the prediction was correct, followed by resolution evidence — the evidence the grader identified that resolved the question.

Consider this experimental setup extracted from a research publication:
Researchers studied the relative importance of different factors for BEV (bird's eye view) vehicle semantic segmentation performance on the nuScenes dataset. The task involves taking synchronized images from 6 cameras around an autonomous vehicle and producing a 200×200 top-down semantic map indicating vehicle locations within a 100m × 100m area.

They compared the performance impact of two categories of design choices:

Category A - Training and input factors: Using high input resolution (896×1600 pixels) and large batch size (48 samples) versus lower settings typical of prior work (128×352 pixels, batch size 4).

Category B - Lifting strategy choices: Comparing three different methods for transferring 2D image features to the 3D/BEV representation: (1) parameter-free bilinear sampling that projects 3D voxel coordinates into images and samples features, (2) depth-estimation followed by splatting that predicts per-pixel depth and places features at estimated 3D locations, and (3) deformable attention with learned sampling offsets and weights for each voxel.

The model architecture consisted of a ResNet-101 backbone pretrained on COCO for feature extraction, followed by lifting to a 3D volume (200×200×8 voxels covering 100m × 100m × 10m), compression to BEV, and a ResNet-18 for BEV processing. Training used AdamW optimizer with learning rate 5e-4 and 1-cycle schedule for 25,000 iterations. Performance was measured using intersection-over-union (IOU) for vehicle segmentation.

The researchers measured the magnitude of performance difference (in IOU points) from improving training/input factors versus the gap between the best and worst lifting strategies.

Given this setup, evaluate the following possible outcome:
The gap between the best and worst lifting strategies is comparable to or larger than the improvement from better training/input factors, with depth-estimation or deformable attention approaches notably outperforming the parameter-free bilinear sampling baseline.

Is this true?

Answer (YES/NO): NO